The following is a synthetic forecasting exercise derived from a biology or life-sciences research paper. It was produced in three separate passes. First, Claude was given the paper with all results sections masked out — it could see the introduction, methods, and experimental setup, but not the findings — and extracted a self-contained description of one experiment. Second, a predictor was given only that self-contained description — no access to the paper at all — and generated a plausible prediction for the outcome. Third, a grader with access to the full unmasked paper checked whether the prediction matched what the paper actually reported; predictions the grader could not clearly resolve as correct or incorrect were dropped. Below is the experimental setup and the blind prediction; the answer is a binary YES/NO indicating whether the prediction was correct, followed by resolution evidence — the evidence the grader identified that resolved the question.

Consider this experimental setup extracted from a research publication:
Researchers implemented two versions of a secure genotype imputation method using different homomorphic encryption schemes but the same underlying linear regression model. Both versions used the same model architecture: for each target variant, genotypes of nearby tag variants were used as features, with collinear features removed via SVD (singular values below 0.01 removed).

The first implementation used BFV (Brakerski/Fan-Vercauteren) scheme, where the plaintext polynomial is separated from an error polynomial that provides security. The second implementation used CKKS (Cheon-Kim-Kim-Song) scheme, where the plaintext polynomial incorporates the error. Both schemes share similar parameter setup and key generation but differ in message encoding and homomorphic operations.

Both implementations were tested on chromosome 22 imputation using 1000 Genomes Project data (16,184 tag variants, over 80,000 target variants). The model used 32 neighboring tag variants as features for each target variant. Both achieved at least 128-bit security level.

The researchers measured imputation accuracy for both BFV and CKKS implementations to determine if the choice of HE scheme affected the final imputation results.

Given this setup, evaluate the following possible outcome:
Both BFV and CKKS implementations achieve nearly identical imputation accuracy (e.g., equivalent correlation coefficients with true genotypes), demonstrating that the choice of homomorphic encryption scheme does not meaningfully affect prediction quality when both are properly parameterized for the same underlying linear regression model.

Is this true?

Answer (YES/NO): YES